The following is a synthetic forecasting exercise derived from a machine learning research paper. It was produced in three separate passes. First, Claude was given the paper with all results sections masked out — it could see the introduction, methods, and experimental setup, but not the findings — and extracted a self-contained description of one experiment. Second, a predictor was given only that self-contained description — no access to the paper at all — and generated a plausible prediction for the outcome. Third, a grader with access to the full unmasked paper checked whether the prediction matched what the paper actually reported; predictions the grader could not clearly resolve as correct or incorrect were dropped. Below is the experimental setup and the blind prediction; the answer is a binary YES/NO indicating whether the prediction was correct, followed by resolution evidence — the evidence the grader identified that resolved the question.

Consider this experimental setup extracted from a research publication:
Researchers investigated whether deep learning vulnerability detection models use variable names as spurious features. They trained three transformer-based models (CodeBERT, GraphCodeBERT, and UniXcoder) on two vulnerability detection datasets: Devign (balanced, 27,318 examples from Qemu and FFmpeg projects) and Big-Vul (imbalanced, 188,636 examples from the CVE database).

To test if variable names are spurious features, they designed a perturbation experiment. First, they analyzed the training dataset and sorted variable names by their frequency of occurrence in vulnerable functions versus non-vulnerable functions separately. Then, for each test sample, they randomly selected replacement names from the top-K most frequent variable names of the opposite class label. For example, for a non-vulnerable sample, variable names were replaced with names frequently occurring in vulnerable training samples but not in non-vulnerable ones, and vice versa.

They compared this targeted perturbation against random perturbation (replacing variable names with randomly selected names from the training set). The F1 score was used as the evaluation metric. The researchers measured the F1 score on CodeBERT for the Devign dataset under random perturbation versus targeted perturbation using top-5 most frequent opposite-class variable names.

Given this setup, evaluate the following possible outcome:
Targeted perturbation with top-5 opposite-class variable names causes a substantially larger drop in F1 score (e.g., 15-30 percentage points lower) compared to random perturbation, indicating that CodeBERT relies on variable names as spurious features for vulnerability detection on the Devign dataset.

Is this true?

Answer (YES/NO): NO